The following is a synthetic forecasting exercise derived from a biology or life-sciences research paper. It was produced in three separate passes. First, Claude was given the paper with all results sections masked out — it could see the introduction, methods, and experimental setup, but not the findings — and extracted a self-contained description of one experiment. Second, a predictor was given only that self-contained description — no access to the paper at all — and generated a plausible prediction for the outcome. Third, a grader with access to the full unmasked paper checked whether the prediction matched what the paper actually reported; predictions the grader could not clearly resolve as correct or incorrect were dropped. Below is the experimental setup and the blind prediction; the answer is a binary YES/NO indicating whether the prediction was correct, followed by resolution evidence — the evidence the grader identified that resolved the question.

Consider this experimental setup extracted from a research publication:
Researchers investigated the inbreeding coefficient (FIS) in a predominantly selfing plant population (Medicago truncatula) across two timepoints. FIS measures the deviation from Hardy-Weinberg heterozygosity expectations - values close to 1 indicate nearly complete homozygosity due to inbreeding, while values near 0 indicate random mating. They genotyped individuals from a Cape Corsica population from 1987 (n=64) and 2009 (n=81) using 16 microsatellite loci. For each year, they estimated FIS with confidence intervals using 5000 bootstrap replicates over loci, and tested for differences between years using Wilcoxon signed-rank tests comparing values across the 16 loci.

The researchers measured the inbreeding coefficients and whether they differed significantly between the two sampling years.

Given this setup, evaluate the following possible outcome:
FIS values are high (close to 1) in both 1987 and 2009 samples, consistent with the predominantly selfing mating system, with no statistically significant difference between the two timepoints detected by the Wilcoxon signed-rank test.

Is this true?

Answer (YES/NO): YES